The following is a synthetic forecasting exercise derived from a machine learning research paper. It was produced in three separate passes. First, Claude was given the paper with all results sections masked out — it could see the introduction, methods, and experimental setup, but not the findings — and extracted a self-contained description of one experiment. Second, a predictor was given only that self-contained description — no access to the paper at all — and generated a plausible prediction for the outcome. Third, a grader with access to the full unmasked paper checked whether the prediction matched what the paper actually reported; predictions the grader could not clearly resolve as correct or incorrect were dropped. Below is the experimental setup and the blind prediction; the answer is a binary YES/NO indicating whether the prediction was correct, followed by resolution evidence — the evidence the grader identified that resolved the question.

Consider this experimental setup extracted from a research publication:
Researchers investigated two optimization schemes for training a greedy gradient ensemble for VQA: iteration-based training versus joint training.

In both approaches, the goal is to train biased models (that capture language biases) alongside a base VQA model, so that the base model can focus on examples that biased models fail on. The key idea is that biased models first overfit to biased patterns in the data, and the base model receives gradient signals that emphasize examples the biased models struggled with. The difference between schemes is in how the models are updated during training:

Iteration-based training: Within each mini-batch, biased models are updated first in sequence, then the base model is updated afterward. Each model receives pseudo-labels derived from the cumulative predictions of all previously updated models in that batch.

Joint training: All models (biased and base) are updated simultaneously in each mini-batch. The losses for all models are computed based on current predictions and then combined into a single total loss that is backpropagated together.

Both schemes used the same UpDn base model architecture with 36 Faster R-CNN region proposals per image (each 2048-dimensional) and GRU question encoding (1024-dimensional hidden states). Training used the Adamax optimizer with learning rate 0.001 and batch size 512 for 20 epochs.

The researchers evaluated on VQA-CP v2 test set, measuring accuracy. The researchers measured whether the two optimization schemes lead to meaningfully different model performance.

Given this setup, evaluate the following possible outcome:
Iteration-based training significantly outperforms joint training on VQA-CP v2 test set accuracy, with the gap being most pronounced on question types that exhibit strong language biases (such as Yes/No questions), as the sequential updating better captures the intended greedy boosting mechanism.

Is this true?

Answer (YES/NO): NO